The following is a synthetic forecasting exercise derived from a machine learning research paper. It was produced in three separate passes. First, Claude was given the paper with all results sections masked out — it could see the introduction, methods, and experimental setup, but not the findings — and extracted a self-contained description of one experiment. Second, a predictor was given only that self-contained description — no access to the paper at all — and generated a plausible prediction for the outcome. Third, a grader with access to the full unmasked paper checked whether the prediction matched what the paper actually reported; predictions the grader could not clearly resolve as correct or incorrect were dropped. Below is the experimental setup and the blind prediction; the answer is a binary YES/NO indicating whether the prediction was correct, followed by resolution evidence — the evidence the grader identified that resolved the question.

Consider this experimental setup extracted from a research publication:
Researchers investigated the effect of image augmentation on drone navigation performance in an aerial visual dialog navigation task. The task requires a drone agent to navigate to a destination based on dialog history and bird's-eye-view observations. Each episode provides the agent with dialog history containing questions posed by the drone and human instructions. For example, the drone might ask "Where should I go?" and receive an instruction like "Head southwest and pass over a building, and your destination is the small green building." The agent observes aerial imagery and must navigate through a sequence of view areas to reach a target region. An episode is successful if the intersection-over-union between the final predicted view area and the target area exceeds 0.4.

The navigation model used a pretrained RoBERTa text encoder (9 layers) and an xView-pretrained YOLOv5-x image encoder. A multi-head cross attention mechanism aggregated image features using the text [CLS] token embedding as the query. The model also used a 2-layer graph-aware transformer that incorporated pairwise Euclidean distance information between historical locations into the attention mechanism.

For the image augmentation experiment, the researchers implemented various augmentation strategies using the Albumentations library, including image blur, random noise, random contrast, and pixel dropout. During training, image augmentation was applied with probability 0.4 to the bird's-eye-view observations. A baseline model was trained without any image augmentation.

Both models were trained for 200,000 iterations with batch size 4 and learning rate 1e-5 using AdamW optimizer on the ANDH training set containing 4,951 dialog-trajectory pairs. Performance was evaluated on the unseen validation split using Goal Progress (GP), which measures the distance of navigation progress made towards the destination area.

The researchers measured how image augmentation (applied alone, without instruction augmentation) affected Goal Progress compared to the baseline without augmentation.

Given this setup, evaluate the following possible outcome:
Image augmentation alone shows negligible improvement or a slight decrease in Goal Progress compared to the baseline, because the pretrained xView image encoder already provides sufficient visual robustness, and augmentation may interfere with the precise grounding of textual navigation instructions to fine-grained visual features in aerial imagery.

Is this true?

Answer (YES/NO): YES